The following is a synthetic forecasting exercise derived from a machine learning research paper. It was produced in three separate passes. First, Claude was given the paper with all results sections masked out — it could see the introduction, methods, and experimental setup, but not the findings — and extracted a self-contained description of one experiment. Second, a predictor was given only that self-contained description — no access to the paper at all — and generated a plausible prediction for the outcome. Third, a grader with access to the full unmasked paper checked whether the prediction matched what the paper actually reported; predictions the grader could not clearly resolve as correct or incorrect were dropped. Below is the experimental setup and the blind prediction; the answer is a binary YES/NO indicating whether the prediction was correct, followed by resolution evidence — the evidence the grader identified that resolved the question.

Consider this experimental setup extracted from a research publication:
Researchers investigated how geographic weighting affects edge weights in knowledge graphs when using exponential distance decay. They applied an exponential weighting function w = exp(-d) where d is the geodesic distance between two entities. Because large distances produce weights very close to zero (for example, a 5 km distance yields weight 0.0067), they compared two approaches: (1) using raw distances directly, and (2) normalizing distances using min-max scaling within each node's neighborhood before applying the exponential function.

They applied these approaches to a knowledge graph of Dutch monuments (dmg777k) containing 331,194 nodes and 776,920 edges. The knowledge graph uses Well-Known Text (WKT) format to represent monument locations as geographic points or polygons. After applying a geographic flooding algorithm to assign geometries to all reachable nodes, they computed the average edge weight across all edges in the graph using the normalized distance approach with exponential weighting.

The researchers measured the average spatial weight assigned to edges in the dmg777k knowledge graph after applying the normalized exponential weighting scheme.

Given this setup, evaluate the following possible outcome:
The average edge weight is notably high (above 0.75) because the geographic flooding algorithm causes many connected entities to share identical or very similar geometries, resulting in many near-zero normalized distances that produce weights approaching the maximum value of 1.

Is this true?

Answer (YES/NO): YES